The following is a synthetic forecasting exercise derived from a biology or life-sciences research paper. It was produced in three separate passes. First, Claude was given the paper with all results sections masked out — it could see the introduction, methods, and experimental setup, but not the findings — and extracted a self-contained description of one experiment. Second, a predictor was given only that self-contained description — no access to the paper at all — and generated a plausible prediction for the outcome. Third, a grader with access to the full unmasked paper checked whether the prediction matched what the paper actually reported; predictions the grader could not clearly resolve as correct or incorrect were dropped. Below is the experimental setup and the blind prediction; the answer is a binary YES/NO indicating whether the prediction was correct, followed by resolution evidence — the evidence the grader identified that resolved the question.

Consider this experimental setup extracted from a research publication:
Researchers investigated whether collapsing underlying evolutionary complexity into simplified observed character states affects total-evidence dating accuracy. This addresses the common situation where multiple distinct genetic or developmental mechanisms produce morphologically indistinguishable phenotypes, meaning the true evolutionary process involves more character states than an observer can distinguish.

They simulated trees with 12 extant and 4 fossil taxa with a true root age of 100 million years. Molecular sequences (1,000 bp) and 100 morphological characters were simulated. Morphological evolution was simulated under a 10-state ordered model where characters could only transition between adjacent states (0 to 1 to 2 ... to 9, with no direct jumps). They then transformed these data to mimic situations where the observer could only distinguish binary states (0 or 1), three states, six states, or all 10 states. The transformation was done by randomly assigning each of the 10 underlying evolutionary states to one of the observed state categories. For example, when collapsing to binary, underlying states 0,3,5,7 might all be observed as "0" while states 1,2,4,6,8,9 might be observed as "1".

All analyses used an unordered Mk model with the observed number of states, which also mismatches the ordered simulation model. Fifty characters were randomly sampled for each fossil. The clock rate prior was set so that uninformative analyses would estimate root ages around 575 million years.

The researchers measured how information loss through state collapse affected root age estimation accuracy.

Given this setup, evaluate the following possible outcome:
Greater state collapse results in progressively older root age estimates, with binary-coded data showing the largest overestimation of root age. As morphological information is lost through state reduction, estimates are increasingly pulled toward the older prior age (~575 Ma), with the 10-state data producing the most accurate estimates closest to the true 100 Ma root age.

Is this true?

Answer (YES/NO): NO